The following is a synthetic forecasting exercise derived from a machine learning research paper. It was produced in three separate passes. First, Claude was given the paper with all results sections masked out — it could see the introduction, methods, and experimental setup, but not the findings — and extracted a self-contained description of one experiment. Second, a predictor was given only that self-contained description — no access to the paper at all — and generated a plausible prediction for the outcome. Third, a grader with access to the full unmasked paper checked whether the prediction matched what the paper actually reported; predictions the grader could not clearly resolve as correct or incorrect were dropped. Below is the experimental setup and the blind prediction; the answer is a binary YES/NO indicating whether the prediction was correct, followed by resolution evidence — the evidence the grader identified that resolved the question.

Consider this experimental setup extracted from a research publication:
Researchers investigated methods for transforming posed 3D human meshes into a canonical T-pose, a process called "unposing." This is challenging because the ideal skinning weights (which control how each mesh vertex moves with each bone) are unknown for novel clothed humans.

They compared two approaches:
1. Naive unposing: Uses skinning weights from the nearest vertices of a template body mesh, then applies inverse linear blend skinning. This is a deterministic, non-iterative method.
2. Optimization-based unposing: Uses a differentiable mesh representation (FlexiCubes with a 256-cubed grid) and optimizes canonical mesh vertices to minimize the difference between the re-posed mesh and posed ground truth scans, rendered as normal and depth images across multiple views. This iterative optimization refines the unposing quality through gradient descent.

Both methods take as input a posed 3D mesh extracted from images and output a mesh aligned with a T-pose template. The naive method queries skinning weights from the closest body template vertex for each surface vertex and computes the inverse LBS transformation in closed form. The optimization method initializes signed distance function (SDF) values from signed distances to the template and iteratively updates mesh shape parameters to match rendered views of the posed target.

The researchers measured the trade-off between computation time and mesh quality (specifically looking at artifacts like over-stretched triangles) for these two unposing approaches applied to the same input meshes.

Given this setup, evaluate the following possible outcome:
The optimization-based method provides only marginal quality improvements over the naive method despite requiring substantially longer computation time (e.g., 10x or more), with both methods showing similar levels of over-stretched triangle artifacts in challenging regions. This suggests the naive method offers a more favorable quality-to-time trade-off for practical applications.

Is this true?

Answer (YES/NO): NO